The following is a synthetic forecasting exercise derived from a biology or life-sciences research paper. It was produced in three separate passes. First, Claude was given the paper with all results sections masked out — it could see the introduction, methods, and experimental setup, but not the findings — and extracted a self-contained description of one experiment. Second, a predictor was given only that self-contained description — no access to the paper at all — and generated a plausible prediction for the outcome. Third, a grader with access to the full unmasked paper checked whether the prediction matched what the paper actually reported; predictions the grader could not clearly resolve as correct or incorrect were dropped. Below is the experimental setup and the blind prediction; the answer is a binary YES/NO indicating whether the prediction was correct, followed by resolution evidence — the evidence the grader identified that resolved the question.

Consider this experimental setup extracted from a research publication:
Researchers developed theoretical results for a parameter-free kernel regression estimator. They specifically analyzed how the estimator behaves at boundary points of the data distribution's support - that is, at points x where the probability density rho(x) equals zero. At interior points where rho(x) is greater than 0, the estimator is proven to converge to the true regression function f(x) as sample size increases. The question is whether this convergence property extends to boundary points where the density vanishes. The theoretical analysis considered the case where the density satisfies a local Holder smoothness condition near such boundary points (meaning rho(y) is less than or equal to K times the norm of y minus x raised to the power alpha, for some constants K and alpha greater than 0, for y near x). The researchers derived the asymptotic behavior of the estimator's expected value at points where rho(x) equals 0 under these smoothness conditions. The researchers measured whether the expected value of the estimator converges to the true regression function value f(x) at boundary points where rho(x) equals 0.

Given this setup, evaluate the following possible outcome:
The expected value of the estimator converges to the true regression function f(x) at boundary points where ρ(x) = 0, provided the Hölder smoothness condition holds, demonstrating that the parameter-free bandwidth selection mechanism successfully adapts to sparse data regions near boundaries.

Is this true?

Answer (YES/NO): NO